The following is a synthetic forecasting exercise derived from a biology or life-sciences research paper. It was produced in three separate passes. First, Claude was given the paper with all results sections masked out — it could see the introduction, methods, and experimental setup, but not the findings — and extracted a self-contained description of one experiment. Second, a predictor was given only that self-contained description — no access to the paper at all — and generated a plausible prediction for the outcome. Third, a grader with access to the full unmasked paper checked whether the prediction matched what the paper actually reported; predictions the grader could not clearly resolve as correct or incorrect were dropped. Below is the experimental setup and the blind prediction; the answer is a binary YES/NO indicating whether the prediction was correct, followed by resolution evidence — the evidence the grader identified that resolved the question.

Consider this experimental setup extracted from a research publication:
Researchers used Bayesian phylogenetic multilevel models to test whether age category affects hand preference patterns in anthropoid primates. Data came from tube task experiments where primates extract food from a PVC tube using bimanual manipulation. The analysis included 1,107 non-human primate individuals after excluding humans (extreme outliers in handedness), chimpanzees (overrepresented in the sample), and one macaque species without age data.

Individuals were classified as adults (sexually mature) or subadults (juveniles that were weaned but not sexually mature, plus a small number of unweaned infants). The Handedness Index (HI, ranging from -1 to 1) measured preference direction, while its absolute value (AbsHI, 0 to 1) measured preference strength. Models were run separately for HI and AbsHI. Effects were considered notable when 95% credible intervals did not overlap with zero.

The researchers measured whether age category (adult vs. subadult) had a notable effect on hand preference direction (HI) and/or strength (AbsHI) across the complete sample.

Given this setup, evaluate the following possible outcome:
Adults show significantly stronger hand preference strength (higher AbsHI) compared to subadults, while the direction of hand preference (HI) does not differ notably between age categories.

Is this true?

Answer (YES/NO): YES